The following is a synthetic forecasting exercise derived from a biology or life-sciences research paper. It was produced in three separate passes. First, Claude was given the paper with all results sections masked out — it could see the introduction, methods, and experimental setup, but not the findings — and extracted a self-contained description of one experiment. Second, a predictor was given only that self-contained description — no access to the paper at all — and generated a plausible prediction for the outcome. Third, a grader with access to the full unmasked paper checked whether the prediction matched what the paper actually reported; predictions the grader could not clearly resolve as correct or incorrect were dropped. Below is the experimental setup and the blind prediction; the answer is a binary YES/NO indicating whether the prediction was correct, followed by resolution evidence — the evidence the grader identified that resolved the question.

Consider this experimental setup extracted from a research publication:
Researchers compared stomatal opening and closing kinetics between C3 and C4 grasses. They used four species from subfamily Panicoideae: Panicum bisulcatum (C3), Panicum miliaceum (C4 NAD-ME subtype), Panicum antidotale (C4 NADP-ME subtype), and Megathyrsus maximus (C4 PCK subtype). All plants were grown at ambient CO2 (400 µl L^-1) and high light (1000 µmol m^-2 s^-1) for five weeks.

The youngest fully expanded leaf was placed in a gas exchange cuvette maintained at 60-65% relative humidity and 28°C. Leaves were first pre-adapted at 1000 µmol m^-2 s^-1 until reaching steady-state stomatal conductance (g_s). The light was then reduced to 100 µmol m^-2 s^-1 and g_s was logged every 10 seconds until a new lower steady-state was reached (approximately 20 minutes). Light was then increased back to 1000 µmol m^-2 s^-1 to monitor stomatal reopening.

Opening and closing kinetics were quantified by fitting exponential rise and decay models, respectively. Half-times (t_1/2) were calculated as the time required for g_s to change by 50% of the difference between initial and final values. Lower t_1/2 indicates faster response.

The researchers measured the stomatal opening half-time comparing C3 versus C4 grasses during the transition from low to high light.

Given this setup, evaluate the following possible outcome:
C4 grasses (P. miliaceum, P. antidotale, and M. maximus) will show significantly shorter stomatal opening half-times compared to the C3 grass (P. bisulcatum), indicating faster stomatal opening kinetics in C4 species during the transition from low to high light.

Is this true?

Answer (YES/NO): NO